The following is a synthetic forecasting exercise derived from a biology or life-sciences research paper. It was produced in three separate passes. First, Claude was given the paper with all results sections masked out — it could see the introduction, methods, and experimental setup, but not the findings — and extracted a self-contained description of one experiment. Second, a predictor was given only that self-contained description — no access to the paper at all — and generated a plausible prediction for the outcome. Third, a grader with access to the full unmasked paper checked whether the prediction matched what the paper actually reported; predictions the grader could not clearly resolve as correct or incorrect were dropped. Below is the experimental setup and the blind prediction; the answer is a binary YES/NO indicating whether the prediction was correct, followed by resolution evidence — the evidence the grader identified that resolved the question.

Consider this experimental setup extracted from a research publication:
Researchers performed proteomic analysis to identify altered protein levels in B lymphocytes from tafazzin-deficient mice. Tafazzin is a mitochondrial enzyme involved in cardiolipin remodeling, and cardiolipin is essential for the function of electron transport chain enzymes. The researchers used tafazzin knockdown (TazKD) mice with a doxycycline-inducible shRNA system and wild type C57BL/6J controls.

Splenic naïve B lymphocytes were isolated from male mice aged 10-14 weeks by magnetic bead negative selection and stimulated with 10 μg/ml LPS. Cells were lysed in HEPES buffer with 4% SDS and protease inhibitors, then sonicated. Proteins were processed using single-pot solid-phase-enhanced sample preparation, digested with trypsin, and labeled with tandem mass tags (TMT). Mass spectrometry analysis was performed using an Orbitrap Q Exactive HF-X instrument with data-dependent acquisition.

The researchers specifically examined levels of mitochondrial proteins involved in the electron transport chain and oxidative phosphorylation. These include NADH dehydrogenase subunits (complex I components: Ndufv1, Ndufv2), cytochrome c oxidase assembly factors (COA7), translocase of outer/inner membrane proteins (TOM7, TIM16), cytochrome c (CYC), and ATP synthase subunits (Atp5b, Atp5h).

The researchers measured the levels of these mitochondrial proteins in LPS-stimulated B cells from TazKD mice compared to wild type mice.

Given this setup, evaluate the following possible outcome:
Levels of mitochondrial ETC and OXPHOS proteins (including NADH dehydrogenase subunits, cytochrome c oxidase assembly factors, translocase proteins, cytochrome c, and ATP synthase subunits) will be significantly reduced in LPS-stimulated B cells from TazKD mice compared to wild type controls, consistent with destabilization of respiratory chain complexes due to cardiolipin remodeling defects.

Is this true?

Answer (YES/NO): YES